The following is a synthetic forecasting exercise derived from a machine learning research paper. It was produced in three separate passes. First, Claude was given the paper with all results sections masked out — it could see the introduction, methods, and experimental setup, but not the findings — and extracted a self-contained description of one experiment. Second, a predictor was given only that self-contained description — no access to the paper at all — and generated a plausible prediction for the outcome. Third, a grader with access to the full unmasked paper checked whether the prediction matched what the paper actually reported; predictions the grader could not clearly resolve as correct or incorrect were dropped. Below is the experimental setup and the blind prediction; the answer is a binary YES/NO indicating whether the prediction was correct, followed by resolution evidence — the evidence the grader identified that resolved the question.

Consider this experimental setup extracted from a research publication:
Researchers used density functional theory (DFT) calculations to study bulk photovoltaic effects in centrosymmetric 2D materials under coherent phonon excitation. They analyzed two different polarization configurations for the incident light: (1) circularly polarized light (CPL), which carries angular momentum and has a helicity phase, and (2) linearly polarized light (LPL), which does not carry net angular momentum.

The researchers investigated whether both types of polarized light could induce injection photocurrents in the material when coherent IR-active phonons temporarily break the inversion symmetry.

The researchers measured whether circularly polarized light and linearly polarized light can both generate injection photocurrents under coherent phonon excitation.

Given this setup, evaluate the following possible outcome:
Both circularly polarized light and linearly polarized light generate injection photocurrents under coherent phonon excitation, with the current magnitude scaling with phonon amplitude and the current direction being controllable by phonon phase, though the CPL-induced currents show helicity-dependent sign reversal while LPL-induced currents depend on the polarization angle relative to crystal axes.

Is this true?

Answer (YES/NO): YES